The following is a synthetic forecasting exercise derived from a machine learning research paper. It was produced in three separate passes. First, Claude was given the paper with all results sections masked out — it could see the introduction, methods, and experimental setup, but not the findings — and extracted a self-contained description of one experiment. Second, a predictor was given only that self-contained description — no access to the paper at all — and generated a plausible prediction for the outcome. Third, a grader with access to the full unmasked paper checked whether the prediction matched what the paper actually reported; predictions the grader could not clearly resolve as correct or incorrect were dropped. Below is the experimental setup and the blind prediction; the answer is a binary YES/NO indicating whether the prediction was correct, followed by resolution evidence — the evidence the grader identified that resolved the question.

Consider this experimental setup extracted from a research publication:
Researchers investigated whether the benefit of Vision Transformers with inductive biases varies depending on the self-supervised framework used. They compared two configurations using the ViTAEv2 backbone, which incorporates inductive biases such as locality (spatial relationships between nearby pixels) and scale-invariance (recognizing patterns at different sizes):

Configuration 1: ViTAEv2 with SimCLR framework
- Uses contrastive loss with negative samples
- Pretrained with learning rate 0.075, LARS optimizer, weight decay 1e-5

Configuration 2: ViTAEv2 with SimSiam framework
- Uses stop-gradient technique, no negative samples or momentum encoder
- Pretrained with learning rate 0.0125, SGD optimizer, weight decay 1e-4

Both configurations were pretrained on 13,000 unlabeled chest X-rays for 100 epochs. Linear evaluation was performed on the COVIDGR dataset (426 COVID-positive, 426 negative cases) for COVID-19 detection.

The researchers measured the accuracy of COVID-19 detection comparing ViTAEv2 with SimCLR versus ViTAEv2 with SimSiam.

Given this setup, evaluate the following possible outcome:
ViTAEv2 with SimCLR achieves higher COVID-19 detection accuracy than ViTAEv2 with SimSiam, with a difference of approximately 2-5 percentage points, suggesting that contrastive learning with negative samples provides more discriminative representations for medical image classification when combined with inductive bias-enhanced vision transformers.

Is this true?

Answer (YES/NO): NO